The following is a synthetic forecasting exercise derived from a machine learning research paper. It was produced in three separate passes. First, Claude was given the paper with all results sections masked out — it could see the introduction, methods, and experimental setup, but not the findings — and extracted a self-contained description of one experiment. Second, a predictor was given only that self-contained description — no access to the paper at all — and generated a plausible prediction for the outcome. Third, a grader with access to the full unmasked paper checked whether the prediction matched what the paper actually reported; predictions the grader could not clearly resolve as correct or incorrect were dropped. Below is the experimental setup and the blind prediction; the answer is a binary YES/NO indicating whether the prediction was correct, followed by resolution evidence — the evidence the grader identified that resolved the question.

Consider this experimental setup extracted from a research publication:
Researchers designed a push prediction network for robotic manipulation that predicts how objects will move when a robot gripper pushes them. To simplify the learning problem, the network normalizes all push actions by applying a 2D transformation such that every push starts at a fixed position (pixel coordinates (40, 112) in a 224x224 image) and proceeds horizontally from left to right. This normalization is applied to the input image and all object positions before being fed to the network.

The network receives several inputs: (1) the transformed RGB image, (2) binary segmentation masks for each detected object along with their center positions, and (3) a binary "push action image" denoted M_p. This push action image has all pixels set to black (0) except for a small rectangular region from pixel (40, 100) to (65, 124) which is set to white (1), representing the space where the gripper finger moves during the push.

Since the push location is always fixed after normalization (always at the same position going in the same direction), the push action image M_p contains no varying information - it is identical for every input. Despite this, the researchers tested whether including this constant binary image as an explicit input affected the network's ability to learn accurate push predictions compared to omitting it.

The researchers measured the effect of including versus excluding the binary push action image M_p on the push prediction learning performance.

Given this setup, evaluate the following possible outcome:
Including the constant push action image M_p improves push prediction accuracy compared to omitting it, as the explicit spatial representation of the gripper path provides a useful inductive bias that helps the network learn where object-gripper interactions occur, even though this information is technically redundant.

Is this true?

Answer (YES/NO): YES